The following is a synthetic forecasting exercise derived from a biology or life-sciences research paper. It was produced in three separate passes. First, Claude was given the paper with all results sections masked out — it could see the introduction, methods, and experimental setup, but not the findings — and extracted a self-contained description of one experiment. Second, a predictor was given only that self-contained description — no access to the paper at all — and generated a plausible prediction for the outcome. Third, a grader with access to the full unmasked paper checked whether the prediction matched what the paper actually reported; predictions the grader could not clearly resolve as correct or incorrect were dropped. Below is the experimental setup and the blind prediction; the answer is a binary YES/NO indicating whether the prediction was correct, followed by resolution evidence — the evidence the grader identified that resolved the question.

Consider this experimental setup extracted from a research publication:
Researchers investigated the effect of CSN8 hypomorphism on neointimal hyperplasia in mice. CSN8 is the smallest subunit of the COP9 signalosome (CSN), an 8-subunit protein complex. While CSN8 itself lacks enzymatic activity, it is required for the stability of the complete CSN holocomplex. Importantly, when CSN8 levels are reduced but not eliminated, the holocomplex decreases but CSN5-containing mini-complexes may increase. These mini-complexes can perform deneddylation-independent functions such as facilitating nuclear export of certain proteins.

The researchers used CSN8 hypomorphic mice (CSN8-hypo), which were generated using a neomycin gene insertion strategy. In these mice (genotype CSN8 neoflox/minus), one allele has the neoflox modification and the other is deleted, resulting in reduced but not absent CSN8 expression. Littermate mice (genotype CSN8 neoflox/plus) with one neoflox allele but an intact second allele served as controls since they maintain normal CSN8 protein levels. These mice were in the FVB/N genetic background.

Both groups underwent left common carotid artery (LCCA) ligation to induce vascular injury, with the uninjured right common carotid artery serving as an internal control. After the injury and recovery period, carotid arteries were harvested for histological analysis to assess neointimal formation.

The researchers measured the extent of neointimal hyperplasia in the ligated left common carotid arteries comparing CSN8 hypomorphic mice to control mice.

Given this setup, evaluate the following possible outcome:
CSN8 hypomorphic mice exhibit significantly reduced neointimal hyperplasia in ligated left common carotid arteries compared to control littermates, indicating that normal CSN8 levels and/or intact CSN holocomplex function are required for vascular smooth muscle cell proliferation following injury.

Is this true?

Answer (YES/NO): NO